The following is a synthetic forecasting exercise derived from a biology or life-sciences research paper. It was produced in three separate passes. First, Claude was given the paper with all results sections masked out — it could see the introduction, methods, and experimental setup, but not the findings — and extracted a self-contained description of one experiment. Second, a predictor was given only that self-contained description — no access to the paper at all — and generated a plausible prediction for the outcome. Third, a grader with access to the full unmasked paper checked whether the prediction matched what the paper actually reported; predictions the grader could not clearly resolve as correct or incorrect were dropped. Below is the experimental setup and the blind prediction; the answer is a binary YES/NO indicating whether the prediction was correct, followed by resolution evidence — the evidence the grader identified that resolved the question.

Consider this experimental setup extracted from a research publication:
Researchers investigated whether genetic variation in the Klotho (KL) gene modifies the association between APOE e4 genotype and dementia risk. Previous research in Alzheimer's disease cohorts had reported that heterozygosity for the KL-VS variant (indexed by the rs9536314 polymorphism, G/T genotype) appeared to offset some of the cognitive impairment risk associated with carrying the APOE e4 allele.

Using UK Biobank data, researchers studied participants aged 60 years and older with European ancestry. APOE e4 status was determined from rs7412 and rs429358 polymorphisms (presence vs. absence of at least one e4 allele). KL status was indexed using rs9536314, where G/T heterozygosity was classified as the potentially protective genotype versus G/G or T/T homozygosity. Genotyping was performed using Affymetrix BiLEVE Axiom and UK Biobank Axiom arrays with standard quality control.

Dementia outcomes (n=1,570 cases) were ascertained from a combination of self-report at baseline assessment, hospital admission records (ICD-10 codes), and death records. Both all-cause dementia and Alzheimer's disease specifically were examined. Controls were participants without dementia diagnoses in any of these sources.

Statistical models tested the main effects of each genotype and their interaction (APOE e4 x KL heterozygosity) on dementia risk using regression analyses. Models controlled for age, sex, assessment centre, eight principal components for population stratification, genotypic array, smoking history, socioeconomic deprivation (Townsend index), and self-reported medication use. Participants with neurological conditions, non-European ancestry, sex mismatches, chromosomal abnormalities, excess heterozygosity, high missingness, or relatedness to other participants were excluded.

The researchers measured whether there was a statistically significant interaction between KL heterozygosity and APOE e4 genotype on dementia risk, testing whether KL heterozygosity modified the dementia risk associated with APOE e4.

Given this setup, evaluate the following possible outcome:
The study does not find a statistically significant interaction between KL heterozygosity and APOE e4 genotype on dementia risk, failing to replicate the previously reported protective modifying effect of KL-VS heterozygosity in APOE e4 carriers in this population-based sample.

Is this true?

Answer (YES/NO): YES